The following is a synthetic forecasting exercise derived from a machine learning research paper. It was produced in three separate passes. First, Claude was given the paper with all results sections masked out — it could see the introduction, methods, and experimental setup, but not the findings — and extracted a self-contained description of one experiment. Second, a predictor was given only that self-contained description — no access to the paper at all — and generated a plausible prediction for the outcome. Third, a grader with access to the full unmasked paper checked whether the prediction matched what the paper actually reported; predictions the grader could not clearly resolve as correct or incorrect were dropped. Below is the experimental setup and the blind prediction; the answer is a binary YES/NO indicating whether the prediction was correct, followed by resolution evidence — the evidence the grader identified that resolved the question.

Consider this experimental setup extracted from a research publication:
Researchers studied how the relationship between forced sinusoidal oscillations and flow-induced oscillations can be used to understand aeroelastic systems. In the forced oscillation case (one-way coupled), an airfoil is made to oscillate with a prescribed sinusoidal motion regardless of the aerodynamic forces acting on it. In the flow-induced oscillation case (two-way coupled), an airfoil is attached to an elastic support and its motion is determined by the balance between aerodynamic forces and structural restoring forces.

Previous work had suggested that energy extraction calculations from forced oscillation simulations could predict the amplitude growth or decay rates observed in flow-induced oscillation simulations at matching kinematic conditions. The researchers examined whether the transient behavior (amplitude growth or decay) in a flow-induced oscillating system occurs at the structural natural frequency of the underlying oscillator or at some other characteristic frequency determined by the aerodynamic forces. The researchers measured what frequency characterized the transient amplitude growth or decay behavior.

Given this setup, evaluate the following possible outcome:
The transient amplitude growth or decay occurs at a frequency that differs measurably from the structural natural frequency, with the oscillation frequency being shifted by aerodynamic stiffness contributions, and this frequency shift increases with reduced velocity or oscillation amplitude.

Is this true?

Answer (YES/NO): NO